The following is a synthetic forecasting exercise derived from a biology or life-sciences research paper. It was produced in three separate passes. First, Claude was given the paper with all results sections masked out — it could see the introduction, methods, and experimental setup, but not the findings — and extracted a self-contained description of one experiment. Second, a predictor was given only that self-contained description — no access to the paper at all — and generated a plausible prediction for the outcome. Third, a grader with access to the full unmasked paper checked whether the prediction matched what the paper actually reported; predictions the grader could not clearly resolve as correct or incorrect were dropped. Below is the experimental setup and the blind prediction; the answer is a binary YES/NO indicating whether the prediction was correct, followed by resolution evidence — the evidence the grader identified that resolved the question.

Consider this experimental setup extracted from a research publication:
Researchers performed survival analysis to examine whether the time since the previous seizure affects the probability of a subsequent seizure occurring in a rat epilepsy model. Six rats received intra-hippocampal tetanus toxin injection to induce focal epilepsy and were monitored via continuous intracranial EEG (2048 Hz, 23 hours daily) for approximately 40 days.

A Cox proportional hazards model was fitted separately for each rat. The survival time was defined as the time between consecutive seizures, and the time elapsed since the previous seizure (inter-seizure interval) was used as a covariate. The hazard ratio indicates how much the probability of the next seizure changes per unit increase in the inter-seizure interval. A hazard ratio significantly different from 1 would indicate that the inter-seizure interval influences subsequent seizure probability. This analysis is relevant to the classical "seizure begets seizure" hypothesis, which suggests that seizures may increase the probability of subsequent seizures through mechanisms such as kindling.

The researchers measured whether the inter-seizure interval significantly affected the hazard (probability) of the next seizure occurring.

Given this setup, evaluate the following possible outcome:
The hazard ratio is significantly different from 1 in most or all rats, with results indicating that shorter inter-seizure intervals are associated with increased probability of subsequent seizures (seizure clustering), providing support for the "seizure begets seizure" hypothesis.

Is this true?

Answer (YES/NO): NO